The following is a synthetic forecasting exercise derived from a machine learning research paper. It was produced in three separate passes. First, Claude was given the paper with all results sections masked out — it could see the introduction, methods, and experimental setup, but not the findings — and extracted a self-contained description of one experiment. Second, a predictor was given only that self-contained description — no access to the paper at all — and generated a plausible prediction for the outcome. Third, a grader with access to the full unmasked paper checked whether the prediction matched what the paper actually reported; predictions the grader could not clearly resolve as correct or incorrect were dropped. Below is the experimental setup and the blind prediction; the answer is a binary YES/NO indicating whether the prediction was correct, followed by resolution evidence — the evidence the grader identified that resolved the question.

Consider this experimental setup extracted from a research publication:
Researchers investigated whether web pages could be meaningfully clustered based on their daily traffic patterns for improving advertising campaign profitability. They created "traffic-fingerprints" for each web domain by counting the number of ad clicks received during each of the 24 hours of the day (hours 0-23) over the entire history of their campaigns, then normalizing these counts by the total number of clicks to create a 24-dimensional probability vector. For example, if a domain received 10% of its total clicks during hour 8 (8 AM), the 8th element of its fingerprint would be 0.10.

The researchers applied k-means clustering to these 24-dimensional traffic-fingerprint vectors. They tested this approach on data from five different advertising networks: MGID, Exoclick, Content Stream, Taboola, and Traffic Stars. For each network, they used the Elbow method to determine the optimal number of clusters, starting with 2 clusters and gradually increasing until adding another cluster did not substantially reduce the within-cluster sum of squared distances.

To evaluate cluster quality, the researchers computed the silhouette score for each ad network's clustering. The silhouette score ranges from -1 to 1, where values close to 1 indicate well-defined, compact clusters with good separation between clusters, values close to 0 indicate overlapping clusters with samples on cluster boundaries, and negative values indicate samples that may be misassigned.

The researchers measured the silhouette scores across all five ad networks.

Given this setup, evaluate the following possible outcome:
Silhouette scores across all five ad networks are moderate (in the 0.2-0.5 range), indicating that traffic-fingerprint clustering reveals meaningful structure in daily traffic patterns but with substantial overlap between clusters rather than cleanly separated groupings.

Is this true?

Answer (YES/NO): NO